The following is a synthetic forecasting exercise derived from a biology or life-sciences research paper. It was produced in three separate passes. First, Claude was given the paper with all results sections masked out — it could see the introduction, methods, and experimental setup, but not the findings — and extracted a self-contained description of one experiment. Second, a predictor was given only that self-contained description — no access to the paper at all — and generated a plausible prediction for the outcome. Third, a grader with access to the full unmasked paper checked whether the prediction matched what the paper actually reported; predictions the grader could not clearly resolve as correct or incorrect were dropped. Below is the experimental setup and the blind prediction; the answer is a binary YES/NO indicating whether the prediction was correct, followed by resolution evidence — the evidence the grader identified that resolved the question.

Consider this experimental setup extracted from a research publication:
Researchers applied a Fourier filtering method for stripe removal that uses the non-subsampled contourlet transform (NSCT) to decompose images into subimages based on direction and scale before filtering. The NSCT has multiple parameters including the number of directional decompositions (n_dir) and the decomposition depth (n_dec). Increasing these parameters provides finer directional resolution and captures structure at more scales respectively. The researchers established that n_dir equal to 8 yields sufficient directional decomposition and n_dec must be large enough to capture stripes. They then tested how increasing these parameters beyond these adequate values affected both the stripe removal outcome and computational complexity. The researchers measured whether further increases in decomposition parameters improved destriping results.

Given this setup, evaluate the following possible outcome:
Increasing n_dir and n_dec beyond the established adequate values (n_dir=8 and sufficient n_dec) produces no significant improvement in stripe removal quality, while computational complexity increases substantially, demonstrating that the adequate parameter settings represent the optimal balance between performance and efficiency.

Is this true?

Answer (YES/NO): YES